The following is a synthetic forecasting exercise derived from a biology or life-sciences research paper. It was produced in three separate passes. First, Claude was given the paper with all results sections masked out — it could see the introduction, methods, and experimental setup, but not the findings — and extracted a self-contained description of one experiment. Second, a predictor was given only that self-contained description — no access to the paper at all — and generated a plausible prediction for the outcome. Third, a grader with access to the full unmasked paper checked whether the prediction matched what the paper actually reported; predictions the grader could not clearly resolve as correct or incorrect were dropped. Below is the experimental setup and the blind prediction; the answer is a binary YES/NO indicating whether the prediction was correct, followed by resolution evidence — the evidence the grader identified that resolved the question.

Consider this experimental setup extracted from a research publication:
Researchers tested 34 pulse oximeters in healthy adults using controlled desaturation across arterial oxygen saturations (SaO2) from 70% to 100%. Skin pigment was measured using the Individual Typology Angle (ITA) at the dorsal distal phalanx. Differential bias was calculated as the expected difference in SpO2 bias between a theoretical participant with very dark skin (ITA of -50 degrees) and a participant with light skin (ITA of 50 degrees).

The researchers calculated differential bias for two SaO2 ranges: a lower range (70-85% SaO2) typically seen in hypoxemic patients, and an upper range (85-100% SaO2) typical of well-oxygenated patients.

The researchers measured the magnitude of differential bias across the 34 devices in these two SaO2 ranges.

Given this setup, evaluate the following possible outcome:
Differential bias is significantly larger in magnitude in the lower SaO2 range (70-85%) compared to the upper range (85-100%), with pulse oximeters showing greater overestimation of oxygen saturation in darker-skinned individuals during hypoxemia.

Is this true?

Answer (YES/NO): YES